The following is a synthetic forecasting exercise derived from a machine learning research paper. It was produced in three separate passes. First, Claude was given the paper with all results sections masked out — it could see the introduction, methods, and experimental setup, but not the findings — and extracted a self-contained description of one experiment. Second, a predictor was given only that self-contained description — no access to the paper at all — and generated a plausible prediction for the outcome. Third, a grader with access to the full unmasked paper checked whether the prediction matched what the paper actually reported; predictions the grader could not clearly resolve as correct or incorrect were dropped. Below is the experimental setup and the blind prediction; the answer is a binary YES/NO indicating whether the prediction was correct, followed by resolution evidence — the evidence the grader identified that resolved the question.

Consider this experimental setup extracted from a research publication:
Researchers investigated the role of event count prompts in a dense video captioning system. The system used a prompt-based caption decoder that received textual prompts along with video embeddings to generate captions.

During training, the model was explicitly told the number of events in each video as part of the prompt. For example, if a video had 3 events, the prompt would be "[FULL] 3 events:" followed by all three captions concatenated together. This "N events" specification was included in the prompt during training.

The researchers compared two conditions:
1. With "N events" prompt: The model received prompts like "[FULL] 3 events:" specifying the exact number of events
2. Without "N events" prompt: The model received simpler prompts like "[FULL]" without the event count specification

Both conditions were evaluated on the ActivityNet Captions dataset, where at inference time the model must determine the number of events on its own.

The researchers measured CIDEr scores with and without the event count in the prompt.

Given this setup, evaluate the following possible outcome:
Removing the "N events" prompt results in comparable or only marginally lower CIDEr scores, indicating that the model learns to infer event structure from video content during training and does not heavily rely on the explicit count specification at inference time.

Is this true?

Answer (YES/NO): NO